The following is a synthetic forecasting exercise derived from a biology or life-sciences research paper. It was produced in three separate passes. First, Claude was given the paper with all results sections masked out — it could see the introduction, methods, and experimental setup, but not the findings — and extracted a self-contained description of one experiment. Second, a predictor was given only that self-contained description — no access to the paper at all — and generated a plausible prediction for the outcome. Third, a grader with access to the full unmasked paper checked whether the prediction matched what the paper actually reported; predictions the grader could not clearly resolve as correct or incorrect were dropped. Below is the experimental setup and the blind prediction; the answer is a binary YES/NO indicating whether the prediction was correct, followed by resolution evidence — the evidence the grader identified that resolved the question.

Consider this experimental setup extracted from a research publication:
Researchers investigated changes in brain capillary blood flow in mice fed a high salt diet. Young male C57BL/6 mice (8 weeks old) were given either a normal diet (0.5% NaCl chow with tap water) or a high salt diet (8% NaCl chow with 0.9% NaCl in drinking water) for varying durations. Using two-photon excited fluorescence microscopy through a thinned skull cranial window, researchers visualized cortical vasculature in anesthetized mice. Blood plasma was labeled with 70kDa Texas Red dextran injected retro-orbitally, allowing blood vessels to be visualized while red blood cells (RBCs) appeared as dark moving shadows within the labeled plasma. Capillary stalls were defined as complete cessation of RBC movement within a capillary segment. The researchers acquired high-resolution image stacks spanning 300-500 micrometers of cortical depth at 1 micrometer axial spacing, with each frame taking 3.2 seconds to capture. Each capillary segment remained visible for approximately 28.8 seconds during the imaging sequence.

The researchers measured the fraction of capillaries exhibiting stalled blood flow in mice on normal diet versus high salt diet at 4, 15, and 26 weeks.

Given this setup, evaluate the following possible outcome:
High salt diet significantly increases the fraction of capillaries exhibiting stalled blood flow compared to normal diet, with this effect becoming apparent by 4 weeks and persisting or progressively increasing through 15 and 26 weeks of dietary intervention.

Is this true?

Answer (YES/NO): YES